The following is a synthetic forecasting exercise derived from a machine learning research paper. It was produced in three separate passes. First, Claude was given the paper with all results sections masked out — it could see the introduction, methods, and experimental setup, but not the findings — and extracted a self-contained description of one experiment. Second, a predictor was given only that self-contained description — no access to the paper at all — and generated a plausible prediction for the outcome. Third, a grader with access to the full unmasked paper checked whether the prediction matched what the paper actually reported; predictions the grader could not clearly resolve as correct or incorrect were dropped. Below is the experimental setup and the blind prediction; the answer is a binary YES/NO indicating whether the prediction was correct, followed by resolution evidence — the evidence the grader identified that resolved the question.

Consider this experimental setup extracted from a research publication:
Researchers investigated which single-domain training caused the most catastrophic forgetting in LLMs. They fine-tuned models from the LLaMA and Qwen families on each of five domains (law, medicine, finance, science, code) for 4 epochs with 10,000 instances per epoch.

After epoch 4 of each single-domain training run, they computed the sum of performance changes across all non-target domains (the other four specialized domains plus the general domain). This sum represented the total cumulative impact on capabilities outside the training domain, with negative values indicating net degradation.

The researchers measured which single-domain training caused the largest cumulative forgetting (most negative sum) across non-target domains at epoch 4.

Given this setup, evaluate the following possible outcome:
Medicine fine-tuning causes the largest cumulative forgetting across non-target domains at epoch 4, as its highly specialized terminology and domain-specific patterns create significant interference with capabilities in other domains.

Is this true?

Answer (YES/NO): YES